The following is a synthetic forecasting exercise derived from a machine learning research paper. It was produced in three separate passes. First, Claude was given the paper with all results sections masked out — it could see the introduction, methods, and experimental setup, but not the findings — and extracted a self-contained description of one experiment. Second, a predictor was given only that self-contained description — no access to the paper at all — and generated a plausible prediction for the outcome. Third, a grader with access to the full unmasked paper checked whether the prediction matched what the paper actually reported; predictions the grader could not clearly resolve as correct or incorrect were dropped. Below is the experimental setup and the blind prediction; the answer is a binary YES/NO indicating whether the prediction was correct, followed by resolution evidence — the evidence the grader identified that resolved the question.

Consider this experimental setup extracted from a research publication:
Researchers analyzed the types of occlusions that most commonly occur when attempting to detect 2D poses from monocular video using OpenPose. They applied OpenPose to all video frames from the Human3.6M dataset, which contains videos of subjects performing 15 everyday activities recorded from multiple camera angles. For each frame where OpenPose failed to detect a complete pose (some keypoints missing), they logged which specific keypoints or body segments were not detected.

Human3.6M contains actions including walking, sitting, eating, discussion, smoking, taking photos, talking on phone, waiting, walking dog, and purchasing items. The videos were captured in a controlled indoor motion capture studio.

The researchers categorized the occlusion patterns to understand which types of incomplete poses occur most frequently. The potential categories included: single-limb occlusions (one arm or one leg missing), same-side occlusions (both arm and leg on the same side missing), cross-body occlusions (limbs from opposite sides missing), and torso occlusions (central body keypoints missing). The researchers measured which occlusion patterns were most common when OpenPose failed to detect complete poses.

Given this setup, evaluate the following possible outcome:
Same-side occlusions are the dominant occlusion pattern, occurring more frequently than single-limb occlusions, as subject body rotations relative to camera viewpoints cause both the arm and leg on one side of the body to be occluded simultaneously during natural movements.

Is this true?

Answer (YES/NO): NO